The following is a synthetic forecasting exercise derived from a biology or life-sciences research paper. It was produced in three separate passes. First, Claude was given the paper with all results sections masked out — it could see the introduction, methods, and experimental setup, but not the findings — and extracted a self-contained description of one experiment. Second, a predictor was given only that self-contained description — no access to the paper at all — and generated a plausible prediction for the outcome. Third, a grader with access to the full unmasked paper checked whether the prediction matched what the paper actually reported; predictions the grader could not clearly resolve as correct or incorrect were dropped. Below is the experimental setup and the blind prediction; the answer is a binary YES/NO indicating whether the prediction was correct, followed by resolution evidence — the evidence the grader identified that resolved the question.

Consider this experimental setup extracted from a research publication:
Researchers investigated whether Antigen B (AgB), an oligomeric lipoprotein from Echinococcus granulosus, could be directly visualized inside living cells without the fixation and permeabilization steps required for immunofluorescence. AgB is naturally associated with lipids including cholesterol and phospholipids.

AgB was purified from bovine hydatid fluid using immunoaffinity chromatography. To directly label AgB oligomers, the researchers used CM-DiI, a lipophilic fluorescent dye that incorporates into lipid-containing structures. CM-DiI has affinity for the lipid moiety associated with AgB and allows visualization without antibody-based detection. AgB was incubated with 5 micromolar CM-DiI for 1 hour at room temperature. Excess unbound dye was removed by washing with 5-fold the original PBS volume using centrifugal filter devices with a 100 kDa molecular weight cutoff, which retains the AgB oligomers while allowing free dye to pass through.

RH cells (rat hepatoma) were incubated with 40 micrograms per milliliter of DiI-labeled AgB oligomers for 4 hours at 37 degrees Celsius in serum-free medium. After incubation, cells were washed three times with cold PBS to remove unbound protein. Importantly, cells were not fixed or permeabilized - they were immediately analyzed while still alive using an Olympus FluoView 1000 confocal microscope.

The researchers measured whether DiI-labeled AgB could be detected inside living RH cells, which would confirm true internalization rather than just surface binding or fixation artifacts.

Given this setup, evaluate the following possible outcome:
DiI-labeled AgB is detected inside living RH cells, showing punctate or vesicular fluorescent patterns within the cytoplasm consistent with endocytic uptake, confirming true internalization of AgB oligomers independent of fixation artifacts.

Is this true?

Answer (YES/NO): YES